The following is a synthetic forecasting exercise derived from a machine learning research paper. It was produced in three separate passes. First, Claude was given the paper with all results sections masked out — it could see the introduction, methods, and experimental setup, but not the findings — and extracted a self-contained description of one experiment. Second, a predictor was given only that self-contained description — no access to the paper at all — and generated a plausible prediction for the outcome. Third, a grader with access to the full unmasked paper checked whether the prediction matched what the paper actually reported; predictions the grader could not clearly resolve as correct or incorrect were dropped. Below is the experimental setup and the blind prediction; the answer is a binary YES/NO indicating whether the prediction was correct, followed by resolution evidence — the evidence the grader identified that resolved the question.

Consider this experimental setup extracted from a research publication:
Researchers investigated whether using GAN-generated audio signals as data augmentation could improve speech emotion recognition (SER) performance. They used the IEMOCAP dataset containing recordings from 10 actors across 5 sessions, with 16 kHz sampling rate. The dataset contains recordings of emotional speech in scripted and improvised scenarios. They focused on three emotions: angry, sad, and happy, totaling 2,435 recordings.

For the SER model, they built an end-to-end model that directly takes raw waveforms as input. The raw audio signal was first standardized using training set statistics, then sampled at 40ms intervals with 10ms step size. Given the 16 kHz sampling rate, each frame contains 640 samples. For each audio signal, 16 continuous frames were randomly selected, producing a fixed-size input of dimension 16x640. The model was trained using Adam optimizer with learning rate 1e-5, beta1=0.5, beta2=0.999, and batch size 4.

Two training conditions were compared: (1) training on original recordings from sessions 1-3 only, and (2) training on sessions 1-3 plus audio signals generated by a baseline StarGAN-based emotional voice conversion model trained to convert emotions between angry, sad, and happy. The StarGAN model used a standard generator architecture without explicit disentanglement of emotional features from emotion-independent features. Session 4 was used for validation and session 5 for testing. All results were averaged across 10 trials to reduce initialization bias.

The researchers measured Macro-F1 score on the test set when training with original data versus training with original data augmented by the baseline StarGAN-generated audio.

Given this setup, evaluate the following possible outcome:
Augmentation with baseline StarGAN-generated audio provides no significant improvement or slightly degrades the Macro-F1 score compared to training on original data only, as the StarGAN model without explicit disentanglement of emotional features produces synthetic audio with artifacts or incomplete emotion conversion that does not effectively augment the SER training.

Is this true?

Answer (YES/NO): YES